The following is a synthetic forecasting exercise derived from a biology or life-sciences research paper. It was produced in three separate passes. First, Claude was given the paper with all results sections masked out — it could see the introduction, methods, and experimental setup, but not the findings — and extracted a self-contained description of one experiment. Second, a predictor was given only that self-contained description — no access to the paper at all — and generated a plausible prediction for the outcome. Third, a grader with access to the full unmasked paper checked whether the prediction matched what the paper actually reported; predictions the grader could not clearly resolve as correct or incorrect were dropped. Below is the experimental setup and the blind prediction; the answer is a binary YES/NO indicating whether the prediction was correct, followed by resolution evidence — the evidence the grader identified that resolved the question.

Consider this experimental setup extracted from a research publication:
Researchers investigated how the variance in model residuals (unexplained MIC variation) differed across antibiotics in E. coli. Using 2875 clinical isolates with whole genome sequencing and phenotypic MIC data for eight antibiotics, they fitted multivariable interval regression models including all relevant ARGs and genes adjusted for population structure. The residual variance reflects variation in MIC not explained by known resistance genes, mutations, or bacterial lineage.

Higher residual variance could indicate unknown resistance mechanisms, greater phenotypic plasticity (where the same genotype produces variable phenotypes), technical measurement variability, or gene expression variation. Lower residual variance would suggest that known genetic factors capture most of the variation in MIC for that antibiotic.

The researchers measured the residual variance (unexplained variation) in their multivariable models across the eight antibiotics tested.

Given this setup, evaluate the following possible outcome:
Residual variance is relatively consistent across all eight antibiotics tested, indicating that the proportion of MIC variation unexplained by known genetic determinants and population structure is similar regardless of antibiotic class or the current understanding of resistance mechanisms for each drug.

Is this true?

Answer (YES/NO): NO